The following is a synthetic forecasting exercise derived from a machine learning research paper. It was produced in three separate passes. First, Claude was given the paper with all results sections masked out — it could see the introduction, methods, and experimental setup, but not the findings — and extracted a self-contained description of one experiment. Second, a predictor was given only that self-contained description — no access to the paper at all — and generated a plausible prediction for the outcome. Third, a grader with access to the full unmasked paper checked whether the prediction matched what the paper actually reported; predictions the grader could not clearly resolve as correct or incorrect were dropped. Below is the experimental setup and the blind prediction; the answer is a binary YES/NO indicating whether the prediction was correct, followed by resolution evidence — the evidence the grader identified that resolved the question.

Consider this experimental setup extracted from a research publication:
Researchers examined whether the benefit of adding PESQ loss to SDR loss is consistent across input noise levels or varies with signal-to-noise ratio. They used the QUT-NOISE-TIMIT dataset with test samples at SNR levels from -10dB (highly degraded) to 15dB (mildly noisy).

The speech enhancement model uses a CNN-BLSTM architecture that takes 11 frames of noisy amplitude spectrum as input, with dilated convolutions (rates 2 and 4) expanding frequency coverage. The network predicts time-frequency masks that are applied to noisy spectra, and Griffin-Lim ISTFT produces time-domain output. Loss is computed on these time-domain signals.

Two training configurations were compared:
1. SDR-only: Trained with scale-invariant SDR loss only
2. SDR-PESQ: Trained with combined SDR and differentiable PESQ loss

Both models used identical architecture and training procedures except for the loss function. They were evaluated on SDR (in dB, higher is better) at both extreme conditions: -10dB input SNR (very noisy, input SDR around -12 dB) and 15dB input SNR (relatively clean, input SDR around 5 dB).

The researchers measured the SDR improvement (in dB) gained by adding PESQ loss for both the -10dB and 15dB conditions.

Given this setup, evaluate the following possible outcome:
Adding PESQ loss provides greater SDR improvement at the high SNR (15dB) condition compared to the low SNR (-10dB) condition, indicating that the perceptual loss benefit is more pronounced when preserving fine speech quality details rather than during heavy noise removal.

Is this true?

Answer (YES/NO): NO